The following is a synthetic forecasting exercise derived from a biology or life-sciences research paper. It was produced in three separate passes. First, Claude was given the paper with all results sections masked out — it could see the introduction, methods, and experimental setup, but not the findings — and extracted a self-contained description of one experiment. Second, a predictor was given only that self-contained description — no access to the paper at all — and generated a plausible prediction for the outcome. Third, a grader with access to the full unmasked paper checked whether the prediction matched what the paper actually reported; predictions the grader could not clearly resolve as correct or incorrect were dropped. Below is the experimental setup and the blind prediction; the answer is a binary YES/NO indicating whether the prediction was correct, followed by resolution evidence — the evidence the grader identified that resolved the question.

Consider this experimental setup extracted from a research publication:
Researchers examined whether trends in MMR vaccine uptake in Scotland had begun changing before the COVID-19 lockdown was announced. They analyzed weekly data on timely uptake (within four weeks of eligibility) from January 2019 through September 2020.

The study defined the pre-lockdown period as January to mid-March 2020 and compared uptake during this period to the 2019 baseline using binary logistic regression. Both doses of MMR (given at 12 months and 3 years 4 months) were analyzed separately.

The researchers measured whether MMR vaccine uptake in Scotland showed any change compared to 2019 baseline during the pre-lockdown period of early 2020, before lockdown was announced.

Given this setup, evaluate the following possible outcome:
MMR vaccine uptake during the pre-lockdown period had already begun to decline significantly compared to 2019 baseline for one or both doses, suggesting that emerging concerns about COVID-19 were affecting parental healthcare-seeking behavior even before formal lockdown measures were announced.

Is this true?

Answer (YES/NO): NO